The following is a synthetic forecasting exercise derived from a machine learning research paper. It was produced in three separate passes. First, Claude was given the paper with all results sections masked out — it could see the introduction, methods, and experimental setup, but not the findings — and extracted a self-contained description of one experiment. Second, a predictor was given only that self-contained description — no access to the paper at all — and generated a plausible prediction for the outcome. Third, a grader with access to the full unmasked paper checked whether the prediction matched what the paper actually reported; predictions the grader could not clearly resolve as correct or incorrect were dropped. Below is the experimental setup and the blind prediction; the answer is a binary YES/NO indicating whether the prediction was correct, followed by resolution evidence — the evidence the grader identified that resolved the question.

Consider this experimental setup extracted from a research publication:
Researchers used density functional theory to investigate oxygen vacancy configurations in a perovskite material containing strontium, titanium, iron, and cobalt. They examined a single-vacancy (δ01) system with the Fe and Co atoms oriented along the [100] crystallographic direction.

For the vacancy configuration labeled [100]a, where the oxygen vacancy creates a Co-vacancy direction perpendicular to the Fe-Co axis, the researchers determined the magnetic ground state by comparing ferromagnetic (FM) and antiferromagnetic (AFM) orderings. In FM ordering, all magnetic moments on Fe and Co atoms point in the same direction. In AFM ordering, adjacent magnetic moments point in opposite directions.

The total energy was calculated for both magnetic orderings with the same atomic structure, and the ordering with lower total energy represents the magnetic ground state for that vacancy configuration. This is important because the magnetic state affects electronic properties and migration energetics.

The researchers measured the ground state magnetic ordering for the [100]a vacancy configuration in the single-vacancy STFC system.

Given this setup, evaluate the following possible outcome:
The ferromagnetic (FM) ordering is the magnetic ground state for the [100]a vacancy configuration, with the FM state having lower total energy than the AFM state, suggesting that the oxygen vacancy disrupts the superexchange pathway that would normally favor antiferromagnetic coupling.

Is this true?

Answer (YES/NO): YES